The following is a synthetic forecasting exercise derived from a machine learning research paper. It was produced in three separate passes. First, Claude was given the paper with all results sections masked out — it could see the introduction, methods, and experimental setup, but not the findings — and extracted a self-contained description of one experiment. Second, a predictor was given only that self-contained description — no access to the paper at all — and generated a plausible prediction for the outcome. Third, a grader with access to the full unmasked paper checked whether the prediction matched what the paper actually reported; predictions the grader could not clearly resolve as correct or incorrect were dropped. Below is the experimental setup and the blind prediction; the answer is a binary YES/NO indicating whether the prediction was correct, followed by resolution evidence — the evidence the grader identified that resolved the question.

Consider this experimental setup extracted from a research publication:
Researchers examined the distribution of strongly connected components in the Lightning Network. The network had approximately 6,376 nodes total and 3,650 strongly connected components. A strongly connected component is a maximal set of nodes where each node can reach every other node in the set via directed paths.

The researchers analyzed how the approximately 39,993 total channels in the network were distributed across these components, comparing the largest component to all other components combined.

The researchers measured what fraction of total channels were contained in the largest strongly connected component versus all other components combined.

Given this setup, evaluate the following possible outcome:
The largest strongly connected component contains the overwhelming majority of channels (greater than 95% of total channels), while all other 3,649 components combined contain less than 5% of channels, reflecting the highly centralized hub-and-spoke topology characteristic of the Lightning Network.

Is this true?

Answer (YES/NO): NO